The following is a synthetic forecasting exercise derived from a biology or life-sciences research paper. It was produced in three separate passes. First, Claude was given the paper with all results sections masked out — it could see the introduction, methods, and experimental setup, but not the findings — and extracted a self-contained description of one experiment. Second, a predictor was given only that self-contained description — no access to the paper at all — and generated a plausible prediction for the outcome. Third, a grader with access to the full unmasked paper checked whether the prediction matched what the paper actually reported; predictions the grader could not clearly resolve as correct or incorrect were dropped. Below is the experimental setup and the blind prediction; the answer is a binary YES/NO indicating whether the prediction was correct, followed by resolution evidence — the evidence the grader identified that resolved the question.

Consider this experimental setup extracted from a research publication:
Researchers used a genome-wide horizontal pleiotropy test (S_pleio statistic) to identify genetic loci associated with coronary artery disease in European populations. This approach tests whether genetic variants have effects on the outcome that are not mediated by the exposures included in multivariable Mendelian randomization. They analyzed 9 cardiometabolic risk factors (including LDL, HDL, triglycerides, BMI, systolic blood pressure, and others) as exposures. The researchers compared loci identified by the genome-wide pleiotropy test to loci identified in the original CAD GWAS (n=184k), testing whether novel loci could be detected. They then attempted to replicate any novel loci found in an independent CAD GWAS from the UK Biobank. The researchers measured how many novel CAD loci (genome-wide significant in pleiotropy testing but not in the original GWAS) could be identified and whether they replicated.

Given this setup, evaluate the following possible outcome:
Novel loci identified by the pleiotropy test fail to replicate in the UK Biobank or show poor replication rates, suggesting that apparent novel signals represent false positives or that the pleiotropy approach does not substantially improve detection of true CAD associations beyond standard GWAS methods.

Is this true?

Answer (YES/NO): NO